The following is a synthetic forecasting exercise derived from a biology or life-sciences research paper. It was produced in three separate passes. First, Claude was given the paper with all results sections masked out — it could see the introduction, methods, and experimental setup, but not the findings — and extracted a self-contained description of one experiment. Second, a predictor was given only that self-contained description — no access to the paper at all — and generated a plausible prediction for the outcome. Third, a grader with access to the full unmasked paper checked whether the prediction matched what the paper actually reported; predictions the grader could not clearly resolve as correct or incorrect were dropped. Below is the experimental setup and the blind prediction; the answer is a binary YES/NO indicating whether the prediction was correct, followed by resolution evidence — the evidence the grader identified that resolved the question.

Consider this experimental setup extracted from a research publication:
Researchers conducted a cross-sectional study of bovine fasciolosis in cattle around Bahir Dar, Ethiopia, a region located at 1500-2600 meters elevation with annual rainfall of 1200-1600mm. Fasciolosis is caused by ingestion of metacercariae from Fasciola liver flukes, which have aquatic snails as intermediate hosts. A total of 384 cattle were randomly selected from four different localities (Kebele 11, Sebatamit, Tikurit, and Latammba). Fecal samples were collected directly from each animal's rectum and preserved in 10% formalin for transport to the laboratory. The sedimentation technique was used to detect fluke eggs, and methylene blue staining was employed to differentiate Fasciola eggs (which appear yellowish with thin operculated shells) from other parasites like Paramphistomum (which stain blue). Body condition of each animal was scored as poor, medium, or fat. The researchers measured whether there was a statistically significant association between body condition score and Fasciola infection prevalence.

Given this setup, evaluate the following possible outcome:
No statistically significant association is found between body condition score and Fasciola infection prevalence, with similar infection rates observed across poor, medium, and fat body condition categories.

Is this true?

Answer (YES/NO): NO